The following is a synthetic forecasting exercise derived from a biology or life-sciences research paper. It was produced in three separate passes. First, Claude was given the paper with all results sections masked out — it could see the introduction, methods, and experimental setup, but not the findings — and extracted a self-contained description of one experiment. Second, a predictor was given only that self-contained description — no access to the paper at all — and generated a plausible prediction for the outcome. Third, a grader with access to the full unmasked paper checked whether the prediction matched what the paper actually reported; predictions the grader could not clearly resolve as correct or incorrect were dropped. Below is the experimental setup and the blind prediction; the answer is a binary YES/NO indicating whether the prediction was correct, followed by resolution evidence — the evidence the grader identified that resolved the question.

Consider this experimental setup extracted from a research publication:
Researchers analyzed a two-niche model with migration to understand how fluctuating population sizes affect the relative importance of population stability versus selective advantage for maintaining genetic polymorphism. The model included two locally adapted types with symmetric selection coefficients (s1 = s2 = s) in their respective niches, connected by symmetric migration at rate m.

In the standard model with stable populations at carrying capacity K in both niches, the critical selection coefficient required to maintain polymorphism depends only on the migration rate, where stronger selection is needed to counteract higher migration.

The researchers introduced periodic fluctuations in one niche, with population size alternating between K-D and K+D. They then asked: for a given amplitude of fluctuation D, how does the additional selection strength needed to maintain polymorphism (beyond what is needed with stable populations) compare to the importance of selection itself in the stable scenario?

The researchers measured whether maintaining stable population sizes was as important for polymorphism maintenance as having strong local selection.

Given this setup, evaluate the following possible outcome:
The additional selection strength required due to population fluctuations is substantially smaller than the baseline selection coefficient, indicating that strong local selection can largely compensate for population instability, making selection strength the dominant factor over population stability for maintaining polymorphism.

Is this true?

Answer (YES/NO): NO